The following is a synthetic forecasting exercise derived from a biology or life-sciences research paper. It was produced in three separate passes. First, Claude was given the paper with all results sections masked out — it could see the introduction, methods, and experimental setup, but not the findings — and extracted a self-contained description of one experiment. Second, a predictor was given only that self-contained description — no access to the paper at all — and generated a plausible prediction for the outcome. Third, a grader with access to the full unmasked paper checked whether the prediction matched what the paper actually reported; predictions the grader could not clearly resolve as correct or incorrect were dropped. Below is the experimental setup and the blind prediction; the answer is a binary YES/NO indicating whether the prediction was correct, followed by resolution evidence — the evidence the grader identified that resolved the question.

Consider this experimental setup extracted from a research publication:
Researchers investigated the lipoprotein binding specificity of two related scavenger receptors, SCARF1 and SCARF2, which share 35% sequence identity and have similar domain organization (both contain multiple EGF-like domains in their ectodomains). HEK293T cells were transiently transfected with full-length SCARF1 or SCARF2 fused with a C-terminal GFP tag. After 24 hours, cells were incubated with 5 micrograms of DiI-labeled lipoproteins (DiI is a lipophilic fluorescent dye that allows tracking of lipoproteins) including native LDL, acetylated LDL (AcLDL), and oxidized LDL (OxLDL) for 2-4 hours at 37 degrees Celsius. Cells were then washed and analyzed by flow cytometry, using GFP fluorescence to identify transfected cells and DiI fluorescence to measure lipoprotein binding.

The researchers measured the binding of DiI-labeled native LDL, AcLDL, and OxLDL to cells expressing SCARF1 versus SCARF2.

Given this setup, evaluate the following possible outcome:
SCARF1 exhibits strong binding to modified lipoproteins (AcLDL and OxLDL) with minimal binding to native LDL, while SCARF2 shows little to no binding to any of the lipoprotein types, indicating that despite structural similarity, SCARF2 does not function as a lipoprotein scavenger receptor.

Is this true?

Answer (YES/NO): YES